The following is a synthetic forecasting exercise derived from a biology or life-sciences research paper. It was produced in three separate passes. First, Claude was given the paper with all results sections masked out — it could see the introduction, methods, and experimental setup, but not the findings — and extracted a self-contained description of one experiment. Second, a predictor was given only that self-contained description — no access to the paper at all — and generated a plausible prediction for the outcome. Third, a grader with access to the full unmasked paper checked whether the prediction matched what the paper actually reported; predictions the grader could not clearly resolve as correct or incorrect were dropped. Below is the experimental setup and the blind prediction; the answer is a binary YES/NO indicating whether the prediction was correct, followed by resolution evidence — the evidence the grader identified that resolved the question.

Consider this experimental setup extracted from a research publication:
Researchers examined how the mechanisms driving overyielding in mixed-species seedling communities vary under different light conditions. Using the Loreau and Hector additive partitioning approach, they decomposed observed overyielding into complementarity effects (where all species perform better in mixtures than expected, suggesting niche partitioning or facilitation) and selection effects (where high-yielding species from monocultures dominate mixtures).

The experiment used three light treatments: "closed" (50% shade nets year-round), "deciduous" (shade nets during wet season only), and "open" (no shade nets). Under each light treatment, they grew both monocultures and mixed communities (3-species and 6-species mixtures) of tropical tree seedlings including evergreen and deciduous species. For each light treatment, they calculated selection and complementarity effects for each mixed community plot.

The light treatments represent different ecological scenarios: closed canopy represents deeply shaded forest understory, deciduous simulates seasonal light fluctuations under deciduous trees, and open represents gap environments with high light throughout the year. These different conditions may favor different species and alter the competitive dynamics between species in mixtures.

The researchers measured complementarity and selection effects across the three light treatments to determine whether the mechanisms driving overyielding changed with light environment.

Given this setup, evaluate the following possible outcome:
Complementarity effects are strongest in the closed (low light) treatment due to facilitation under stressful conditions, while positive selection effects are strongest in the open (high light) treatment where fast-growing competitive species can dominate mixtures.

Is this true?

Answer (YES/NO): NO